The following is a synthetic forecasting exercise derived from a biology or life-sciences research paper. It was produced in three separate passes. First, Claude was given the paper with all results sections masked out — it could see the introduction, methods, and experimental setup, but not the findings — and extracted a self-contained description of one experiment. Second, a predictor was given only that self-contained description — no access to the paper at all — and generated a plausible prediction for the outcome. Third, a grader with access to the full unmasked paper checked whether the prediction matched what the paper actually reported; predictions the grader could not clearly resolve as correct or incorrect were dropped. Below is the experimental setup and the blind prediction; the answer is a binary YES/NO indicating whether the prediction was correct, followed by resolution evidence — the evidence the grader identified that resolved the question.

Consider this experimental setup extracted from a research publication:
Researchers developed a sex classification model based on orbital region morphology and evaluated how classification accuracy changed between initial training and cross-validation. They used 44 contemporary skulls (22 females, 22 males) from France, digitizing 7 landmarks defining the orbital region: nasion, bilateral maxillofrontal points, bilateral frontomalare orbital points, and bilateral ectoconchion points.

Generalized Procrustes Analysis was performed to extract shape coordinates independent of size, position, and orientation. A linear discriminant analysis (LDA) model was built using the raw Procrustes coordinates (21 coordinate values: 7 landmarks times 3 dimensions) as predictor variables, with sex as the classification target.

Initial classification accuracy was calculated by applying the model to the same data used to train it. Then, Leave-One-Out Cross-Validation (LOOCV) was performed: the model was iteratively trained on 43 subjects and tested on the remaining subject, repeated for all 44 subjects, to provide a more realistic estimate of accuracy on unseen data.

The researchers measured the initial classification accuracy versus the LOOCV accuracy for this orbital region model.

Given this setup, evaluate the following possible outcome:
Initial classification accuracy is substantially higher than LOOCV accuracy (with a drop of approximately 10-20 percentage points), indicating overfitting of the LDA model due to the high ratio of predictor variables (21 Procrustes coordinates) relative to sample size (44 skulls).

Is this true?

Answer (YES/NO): YES